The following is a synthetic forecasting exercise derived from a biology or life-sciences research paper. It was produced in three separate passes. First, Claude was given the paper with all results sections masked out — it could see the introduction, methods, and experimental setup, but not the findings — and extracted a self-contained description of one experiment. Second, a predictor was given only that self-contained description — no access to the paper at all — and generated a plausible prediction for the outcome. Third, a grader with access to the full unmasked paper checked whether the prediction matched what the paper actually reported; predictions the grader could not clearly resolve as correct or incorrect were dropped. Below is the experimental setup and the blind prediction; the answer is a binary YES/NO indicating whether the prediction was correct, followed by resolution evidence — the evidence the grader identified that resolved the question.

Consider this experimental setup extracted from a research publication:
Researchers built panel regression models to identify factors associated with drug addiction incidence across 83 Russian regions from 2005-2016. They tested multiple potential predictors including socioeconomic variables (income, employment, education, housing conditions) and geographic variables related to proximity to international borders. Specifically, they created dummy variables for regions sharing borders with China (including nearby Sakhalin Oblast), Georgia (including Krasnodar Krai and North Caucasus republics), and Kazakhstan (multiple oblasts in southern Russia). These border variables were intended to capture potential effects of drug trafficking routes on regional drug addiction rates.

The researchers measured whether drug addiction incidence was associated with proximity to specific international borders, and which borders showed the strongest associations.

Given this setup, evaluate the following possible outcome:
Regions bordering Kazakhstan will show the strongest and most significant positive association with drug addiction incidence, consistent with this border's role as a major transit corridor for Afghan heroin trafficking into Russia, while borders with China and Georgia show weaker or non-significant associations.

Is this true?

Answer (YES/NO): NO